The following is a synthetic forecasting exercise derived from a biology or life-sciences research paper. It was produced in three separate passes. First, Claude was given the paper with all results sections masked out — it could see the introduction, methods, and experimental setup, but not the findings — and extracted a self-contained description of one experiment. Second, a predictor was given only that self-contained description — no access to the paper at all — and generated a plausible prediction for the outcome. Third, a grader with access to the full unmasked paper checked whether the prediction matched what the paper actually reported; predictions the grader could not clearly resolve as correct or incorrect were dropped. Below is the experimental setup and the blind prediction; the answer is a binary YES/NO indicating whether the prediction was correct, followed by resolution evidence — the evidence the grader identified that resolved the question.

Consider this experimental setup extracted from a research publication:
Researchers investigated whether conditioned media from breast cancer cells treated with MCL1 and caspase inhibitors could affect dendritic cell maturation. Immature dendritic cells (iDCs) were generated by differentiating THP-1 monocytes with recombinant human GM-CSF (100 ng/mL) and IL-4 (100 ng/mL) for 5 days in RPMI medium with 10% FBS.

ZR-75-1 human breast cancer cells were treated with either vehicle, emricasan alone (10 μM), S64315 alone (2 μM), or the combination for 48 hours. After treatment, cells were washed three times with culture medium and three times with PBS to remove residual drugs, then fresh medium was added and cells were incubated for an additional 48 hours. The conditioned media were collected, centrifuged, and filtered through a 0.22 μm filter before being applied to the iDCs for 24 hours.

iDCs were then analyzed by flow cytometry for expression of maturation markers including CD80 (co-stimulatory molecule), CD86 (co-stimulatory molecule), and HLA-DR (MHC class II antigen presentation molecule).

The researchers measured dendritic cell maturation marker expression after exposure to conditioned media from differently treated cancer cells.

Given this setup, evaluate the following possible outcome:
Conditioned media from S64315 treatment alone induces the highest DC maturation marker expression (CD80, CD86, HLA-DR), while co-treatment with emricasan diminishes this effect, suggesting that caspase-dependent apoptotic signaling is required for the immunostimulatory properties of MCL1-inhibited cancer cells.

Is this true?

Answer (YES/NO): NO